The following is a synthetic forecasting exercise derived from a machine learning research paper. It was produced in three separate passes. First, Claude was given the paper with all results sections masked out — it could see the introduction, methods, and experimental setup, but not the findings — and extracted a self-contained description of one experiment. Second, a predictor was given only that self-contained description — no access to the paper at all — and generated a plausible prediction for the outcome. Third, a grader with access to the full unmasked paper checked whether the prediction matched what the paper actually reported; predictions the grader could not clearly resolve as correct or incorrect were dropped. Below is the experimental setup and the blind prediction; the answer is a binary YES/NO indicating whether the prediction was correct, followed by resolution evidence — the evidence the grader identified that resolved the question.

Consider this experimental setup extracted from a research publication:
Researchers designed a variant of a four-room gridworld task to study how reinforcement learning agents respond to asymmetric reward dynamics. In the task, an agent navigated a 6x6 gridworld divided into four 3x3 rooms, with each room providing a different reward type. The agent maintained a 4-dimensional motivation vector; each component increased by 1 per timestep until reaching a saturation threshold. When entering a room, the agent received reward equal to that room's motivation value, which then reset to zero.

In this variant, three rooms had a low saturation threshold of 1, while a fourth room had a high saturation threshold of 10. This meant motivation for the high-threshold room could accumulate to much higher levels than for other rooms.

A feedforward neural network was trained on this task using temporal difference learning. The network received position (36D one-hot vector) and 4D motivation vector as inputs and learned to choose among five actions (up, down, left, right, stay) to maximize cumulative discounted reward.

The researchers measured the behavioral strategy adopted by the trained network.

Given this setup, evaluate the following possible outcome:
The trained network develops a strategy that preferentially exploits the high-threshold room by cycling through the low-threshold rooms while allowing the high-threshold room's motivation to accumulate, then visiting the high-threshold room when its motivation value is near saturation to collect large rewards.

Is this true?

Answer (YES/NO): NO